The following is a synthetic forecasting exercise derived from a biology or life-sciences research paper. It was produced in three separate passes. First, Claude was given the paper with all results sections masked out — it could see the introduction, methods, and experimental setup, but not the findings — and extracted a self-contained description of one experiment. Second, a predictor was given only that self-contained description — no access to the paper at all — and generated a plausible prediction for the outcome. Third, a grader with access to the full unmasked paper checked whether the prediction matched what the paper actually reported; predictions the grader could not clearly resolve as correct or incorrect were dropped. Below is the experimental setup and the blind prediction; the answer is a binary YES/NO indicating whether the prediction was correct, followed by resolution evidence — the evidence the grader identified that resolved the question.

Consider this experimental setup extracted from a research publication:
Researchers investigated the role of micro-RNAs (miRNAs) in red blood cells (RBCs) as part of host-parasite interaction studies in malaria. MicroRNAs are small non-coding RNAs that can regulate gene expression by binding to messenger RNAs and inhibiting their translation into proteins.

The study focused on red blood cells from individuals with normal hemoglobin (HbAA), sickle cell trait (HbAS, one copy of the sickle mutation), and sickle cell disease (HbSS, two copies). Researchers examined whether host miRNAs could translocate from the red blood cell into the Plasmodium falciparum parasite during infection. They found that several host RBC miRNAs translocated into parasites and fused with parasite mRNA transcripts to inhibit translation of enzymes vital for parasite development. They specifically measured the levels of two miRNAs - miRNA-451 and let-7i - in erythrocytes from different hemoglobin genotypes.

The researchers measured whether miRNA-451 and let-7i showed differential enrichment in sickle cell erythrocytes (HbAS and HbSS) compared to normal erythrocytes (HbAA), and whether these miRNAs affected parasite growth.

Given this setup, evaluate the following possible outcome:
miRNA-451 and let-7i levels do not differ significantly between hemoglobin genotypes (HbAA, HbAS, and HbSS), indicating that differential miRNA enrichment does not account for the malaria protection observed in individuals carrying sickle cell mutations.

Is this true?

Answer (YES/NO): NO